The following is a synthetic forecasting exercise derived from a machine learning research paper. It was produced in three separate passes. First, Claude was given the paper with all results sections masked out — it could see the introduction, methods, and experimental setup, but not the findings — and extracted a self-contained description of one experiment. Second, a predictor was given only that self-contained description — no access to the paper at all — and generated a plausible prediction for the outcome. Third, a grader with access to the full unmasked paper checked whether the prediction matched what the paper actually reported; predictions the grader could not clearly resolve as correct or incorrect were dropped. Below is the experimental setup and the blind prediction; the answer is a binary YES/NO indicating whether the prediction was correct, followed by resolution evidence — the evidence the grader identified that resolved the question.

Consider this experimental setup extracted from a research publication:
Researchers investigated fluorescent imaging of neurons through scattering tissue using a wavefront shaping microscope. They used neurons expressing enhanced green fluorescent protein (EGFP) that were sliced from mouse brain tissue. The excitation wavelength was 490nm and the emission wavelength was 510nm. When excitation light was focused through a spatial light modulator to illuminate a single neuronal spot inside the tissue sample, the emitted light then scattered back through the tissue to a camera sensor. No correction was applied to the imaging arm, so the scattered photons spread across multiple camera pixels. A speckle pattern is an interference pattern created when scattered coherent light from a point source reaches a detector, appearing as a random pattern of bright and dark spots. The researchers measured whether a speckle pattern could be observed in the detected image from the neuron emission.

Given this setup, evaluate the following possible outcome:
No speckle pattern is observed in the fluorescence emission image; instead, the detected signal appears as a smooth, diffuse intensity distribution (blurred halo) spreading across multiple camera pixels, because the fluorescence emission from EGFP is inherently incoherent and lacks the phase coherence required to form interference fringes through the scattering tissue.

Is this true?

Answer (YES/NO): NO